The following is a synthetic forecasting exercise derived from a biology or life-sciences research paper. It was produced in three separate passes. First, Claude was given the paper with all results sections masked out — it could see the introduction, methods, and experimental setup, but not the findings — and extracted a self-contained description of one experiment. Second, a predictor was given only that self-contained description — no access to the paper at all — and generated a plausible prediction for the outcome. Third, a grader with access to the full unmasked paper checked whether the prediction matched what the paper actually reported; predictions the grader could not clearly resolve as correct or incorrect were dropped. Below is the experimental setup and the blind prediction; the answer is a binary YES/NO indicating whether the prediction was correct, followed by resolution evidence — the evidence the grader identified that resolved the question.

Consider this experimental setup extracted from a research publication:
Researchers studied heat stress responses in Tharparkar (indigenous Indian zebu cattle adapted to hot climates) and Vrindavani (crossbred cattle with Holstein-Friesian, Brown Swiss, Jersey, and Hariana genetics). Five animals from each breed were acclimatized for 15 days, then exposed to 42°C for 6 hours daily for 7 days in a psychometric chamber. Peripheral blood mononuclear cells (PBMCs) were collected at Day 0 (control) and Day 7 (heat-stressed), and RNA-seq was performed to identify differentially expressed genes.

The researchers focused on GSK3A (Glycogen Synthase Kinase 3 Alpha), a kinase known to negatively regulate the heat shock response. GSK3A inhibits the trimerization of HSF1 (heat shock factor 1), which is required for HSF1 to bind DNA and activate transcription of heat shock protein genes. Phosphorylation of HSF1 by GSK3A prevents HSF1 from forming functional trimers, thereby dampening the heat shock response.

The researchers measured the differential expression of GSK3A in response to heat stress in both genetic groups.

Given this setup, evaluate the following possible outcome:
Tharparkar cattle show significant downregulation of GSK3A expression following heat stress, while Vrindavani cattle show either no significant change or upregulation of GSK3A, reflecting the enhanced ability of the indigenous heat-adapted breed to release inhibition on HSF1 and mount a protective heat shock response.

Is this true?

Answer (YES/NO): NO